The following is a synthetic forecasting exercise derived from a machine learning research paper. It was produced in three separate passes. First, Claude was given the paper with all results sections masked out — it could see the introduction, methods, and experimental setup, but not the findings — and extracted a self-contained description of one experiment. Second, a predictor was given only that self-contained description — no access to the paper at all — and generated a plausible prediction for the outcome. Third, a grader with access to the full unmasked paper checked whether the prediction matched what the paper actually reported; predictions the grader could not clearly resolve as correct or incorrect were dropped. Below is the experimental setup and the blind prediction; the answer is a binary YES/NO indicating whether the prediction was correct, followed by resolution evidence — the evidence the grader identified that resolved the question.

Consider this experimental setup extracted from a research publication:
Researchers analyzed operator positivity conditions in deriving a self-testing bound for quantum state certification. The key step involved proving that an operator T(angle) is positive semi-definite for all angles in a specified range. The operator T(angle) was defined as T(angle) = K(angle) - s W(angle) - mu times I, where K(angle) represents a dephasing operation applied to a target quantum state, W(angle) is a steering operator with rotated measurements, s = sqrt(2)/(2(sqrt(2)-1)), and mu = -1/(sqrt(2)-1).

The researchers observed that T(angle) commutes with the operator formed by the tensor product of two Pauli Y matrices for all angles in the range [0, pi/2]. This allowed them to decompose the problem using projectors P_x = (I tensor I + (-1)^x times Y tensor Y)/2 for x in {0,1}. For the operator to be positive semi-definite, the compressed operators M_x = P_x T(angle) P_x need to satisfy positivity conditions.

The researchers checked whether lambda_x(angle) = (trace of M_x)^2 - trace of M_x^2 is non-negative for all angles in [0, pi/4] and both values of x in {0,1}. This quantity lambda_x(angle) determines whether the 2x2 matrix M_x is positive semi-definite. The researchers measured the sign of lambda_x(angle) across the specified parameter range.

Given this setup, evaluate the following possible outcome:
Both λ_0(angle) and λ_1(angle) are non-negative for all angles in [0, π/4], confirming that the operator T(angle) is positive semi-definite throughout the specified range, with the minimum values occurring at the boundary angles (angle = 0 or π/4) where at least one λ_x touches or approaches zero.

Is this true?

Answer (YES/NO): NO